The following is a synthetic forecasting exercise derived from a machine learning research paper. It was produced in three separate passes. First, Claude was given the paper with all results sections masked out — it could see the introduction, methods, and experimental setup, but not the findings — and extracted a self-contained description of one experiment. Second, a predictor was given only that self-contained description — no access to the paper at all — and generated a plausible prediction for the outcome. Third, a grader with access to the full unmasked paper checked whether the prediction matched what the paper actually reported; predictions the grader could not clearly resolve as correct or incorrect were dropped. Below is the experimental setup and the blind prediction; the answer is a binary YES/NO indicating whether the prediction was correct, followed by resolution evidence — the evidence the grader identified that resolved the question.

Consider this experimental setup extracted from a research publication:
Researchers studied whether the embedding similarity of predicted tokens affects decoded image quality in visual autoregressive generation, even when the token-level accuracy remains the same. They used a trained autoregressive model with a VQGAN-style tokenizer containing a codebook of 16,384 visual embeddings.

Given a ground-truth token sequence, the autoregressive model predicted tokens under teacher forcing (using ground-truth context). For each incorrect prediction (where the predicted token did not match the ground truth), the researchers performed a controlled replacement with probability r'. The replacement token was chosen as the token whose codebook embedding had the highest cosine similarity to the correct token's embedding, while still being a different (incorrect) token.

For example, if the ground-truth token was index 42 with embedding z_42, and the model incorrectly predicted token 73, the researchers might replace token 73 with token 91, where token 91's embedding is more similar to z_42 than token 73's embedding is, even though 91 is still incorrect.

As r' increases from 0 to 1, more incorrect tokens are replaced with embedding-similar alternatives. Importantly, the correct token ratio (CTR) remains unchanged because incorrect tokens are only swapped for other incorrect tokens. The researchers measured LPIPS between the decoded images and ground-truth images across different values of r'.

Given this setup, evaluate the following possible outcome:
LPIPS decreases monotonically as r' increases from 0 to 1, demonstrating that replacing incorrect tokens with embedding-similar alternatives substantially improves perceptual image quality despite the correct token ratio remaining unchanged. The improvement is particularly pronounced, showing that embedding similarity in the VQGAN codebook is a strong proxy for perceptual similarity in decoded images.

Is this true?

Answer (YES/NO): YES